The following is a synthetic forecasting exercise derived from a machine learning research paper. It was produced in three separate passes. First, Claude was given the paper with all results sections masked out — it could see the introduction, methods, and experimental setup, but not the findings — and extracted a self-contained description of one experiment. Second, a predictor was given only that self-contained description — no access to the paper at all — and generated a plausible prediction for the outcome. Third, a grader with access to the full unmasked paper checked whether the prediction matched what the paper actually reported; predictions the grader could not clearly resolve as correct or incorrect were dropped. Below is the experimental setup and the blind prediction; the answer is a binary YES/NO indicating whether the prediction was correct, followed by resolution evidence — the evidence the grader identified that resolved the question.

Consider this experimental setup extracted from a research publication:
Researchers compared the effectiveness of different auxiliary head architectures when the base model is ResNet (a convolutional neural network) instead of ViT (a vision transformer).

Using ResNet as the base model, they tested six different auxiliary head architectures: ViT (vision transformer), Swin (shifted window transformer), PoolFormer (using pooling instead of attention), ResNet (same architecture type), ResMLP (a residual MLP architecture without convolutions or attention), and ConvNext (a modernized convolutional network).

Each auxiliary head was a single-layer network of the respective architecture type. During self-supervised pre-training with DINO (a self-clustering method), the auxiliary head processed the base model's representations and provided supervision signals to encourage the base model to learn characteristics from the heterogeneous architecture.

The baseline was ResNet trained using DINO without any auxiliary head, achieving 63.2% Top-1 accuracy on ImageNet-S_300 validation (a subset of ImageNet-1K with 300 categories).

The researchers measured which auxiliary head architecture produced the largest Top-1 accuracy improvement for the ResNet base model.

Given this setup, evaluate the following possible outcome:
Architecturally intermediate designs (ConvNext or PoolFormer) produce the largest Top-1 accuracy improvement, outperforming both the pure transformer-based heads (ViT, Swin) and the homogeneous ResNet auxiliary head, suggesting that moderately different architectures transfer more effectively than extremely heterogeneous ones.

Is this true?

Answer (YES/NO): NO